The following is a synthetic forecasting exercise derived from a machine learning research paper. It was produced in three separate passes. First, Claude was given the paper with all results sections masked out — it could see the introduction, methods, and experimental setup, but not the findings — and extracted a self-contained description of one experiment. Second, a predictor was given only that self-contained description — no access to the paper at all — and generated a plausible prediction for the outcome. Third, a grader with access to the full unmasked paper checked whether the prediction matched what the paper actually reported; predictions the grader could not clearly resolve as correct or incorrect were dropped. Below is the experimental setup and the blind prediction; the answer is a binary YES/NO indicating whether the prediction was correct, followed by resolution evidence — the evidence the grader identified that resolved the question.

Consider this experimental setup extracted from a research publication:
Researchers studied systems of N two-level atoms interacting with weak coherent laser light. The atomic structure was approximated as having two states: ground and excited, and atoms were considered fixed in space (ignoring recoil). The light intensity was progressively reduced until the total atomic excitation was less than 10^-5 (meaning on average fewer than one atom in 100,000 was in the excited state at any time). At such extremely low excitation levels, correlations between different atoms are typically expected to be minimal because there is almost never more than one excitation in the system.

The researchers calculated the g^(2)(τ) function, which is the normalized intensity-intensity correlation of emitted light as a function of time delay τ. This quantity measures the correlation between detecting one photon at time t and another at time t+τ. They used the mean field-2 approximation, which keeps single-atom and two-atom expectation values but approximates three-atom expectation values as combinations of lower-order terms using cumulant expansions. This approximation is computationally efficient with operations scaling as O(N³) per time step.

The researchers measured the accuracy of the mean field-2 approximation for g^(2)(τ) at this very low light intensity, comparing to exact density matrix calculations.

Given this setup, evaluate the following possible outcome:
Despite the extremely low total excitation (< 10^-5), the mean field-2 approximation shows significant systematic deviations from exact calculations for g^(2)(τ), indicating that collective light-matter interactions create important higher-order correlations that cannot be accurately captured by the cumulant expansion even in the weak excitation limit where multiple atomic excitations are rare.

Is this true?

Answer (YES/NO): YES